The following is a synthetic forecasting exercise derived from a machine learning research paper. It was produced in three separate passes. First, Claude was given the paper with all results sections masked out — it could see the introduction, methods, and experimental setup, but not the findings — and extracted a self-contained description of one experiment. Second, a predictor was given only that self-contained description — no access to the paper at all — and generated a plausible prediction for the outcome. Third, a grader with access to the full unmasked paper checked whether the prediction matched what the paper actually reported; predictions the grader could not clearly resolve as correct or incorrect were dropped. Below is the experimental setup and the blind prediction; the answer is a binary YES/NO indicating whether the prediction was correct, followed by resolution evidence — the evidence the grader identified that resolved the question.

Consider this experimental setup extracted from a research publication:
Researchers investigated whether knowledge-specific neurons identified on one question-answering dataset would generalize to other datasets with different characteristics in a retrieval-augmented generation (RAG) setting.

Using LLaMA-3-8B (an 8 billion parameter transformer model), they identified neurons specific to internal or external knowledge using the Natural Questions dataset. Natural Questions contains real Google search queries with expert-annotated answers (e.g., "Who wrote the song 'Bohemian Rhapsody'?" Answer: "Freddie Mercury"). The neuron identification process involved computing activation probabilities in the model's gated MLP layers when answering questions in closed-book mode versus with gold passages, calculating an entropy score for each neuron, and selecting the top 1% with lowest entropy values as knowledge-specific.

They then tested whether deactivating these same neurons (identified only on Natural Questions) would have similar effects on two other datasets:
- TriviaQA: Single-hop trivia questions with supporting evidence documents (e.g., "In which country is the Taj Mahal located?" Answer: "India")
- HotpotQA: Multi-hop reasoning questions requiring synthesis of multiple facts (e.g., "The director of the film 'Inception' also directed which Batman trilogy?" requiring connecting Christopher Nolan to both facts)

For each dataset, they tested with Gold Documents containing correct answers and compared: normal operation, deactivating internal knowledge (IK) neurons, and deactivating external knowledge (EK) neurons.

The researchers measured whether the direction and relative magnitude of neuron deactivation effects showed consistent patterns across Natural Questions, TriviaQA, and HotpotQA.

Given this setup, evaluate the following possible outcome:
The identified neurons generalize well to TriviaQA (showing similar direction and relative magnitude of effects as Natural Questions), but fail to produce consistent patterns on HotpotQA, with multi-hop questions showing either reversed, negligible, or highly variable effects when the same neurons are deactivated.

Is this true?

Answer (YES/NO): NO